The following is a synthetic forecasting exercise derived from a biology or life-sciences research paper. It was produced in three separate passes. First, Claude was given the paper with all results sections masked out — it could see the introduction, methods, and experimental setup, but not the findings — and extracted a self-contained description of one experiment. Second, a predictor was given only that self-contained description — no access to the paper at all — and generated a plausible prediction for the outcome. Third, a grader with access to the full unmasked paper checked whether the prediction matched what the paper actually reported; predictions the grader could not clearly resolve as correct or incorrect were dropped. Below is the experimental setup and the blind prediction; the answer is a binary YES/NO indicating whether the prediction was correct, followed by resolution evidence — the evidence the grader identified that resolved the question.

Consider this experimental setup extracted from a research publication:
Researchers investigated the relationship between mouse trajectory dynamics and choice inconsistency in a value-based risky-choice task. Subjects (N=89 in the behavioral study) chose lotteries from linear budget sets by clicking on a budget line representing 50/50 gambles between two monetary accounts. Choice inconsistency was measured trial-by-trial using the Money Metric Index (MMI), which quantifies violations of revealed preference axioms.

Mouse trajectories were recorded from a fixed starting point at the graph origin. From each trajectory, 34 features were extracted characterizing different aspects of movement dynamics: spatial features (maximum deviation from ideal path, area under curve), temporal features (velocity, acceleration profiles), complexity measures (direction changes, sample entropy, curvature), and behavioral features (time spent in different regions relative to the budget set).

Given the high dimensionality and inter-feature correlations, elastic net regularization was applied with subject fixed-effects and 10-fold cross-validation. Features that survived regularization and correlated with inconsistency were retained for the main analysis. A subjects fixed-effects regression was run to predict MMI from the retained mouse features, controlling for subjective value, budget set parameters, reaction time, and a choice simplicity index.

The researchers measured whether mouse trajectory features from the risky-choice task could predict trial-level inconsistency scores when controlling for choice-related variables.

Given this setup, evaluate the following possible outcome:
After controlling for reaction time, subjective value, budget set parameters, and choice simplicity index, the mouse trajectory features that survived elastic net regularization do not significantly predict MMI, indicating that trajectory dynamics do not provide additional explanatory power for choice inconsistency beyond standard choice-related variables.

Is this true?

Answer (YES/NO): NO